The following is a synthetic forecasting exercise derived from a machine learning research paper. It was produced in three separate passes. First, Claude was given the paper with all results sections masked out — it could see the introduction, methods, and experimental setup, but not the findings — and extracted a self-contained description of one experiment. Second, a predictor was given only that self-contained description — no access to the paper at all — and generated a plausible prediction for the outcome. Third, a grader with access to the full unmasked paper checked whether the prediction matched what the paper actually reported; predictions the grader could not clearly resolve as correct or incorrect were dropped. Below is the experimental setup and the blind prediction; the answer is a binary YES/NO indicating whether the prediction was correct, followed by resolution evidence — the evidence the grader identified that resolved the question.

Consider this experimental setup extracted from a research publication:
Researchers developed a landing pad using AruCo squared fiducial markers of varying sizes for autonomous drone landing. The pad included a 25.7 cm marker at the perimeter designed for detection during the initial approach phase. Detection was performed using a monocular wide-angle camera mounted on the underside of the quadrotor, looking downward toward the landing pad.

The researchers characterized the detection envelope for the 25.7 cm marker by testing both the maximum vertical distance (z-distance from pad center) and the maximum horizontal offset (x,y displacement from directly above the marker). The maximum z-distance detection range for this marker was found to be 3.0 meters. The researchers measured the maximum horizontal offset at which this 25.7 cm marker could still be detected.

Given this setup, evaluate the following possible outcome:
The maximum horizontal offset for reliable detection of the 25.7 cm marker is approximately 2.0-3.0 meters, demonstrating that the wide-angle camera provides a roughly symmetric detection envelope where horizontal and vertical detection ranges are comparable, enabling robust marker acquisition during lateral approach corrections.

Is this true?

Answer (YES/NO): NO